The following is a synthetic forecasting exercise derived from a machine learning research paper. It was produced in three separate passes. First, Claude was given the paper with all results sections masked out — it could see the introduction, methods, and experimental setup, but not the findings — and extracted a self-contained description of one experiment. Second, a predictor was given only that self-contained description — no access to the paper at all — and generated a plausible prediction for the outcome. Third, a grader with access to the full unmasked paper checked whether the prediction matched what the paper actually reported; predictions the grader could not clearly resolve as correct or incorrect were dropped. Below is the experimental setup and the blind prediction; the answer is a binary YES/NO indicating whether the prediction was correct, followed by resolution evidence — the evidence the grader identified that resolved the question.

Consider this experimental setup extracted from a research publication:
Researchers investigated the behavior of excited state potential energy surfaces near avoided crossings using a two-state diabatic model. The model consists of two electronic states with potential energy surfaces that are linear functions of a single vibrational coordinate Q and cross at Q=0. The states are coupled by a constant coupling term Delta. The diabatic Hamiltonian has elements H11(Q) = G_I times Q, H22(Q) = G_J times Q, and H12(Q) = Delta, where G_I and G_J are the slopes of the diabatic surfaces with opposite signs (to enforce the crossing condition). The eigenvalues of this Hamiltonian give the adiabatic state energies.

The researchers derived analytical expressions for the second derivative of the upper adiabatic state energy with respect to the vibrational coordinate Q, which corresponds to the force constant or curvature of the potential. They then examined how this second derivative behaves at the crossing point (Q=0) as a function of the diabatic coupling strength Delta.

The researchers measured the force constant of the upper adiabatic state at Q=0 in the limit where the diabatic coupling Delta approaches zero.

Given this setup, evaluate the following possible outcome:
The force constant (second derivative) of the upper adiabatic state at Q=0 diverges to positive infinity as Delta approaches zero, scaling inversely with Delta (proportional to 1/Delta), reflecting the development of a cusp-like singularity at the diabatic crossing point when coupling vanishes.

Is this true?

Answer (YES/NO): YES